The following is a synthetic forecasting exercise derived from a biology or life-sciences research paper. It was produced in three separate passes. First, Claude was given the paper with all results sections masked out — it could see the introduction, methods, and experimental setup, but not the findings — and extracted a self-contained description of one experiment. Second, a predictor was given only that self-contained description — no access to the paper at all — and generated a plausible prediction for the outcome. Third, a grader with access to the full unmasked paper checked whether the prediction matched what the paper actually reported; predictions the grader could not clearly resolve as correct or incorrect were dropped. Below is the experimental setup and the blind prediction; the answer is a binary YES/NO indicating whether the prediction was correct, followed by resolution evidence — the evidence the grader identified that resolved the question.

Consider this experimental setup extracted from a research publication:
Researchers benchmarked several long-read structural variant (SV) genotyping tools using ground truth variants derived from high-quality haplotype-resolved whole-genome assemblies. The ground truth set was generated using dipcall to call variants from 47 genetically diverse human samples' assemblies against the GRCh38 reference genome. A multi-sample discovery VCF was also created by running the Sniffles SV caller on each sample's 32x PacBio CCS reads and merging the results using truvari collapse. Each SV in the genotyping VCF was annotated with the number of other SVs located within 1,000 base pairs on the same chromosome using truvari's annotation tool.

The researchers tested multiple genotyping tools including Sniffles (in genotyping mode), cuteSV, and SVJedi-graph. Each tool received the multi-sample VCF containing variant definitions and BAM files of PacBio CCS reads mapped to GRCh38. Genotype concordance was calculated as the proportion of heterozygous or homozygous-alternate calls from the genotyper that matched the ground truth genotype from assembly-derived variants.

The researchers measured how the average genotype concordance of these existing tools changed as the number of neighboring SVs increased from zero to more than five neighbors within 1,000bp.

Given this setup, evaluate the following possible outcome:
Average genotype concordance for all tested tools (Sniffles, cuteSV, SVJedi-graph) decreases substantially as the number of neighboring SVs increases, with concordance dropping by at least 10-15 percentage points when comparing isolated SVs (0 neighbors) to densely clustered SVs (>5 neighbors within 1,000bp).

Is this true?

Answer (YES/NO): YES